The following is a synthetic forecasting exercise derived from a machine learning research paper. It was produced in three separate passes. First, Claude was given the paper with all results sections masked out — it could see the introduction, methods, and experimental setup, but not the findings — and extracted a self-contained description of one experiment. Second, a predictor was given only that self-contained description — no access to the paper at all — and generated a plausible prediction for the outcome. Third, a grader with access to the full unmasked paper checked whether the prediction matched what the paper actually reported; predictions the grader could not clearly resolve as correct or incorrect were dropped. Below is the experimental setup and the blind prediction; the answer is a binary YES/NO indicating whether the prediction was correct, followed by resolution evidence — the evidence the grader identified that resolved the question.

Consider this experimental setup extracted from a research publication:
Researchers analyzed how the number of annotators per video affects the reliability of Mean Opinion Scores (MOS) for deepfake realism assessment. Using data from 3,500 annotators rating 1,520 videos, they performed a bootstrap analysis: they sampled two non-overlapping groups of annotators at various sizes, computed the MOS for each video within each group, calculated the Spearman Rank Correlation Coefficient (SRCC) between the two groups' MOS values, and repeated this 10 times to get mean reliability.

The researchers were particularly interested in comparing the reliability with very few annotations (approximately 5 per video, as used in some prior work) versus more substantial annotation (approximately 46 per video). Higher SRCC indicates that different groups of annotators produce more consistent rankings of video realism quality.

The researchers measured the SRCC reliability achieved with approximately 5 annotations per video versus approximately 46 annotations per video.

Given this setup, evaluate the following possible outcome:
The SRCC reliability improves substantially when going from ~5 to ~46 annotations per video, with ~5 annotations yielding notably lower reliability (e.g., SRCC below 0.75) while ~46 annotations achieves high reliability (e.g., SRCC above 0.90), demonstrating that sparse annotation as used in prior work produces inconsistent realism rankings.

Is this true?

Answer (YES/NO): NO